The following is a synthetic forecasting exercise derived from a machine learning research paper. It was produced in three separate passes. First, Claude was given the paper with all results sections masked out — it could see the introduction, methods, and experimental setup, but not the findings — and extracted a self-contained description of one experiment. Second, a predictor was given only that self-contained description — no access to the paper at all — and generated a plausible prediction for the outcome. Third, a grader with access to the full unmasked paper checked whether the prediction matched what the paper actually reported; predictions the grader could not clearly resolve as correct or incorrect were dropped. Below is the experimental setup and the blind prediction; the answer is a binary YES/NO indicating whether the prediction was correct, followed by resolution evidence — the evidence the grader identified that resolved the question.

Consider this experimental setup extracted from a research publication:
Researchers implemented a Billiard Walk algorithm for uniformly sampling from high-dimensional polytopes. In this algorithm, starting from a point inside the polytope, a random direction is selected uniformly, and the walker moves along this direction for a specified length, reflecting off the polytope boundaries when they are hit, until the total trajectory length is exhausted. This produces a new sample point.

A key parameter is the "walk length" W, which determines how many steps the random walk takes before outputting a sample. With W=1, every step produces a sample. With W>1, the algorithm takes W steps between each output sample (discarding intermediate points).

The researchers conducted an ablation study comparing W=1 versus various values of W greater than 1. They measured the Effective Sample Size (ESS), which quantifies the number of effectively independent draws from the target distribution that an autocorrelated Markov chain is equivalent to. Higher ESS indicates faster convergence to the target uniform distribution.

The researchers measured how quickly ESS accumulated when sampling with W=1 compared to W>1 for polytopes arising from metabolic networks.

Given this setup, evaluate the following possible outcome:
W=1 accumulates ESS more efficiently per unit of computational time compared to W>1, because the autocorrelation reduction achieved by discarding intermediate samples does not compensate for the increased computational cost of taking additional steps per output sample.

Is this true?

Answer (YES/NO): YES